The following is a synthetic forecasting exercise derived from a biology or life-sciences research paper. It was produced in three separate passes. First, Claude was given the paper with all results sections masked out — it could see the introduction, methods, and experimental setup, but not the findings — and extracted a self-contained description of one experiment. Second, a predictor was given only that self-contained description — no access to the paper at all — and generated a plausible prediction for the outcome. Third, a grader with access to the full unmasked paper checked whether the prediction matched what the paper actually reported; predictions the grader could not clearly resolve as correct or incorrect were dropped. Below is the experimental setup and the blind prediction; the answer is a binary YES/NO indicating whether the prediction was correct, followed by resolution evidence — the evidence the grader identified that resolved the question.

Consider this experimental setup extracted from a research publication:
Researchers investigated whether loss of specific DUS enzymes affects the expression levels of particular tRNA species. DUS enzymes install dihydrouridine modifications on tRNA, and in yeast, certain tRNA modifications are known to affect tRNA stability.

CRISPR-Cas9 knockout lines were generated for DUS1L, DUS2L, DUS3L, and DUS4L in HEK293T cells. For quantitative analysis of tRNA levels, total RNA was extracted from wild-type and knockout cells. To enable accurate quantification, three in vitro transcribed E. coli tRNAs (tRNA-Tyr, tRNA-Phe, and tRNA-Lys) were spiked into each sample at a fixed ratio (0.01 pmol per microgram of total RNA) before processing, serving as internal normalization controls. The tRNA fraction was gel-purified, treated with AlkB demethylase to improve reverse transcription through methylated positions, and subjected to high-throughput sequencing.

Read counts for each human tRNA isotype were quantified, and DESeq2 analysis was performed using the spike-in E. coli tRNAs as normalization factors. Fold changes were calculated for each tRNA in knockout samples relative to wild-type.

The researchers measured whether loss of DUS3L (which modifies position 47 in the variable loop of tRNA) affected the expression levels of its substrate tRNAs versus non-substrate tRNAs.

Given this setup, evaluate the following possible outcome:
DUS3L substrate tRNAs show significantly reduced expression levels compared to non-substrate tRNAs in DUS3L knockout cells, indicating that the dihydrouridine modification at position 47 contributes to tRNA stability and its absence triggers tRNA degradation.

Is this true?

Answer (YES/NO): NO